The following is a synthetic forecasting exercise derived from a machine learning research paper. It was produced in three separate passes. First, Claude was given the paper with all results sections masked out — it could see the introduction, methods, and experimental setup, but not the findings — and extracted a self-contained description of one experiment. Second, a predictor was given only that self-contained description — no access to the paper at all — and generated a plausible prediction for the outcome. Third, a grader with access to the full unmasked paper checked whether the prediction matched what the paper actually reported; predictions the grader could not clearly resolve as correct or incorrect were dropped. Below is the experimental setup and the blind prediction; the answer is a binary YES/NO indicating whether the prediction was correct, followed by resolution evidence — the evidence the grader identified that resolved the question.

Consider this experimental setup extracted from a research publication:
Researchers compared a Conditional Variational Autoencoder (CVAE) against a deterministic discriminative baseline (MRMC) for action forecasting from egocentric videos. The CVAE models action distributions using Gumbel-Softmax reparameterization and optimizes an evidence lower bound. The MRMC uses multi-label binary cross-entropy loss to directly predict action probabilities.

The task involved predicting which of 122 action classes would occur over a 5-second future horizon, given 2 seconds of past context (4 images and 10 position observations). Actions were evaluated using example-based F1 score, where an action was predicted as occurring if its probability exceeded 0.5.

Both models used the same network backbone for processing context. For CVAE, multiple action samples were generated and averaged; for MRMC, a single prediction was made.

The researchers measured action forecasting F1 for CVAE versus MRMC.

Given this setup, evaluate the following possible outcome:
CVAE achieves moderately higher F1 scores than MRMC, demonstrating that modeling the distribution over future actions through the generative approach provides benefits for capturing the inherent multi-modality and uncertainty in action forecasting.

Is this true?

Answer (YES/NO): NO